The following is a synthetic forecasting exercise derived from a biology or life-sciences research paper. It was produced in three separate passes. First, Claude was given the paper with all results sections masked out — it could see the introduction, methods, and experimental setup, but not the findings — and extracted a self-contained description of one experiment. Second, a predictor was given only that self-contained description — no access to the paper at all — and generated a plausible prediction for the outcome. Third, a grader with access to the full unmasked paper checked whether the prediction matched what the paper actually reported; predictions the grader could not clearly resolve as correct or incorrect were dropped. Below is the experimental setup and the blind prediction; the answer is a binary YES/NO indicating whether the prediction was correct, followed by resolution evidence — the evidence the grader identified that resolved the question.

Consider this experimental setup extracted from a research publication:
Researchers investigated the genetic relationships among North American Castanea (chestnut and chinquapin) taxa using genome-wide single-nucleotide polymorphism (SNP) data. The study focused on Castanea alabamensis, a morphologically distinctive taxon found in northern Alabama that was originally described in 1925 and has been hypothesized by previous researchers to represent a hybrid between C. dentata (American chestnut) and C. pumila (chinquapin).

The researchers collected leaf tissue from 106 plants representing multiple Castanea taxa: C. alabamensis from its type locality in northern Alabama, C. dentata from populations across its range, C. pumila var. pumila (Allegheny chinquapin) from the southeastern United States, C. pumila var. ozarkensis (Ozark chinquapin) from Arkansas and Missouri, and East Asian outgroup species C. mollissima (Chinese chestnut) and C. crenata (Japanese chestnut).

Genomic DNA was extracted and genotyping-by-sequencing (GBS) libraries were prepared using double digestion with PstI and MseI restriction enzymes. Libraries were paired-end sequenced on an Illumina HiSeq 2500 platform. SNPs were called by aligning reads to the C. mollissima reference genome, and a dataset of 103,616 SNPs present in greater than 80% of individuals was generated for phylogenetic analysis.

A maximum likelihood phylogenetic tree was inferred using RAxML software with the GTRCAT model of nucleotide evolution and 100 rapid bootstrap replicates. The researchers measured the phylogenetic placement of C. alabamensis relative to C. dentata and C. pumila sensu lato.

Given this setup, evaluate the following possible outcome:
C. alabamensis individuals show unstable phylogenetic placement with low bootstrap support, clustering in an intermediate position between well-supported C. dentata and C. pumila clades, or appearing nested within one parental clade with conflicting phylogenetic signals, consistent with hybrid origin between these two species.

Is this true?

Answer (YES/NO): NO